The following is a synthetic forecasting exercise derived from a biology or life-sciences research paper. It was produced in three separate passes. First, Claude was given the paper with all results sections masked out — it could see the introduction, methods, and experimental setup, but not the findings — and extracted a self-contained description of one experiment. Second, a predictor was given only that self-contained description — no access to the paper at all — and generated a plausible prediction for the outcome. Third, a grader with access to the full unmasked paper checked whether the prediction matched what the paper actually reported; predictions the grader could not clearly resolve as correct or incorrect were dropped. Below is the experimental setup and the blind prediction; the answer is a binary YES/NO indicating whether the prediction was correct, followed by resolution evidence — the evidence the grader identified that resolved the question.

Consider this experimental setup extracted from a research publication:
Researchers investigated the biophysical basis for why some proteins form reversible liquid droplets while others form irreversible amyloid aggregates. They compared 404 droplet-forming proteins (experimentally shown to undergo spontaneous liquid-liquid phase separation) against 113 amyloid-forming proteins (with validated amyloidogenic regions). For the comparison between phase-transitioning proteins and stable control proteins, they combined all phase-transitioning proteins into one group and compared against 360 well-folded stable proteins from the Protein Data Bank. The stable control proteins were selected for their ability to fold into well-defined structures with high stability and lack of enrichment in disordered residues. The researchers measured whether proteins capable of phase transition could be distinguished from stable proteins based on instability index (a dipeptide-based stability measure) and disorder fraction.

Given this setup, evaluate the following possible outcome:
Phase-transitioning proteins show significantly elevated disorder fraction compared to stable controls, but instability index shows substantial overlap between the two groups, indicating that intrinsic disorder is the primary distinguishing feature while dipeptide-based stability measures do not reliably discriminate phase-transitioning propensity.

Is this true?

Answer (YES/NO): NO